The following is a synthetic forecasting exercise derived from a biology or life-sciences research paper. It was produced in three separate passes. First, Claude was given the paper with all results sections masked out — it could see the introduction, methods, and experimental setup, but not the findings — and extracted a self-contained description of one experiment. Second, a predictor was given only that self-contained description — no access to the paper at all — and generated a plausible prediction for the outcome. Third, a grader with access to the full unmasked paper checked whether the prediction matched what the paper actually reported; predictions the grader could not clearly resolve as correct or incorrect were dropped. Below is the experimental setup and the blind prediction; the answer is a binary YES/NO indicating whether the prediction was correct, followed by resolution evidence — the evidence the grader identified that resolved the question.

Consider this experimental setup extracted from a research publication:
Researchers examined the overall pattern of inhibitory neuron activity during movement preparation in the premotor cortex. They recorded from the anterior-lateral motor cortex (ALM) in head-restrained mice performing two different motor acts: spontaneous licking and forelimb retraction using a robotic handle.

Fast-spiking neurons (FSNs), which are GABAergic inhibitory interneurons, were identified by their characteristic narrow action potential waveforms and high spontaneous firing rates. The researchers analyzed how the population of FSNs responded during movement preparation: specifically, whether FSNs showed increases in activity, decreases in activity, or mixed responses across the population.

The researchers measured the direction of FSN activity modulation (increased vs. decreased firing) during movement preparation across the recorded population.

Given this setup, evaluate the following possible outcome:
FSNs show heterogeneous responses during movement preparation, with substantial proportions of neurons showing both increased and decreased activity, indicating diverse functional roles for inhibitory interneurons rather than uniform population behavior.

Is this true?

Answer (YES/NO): NO